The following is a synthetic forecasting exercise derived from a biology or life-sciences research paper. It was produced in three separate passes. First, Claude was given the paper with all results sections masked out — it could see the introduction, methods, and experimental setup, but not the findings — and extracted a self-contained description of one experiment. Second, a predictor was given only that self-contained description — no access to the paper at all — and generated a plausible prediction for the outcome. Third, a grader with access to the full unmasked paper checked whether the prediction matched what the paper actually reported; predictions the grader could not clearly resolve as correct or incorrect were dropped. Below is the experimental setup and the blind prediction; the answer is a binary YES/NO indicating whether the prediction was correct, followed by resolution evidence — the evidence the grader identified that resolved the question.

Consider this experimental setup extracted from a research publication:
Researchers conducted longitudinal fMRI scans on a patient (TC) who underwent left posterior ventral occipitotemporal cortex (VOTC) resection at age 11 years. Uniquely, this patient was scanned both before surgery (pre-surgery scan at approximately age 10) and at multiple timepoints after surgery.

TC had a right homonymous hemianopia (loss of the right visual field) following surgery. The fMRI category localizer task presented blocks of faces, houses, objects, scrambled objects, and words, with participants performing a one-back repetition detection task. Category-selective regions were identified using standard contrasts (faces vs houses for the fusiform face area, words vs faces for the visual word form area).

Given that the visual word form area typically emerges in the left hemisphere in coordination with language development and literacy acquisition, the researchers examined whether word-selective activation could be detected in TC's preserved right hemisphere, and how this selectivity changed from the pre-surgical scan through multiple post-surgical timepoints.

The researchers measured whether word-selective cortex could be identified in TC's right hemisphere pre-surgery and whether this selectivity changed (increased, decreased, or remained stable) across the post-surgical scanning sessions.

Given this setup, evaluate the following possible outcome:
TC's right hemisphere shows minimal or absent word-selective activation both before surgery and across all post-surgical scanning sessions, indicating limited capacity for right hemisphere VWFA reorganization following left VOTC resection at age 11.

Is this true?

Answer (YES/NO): NO